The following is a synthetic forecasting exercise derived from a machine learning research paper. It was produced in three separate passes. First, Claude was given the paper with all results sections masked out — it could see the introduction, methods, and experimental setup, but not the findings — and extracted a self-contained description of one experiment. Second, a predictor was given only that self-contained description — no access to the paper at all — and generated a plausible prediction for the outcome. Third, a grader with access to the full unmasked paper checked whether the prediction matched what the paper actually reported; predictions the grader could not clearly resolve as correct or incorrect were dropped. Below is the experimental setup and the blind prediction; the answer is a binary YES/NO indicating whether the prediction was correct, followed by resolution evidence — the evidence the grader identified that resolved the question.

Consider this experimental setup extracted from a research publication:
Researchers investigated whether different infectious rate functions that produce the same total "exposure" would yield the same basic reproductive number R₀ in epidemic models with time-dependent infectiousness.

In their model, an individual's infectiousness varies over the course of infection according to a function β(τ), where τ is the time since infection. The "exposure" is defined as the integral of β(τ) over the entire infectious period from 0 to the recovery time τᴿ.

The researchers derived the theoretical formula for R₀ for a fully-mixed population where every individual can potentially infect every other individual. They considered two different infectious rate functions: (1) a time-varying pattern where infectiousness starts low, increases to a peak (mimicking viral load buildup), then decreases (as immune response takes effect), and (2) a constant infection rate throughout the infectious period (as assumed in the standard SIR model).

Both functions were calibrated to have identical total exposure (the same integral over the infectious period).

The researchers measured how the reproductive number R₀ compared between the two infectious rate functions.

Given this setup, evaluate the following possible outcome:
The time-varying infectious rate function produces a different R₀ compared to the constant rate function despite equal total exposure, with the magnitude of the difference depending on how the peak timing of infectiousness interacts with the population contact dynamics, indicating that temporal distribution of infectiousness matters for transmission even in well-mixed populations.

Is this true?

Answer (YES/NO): NO